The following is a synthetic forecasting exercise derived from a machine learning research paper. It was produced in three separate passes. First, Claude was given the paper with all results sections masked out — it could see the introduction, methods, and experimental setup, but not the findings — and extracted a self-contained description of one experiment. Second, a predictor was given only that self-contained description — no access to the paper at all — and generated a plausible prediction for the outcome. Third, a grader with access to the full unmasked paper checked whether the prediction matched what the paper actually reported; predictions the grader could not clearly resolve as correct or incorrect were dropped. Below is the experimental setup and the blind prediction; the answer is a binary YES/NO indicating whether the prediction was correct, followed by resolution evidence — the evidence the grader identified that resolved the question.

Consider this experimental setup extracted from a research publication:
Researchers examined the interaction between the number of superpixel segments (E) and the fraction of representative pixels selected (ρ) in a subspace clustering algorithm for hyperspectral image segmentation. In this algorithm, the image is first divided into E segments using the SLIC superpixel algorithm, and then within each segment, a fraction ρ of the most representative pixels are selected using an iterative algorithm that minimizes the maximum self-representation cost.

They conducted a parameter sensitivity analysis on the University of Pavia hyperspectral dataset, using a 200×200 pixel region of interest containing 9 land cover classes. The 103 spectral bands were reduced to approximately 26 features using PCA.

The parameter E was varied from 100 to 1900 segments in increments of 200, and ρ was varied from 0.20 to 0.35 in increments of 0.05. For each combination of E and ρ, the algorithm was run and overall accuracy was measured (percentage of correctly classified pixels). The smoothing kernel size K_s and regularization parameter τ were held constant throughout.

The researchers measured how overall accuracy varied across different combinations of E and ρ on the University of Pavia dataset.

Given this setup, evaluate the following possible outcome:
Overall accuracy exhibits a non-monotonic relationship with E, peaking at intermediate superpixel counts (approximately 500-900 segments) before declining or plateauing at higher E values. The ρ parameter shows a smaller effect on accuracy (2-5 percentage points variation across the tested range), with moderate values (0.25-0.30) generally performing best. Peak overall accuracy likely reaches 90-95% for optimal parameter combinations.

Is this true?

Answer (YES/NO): NO